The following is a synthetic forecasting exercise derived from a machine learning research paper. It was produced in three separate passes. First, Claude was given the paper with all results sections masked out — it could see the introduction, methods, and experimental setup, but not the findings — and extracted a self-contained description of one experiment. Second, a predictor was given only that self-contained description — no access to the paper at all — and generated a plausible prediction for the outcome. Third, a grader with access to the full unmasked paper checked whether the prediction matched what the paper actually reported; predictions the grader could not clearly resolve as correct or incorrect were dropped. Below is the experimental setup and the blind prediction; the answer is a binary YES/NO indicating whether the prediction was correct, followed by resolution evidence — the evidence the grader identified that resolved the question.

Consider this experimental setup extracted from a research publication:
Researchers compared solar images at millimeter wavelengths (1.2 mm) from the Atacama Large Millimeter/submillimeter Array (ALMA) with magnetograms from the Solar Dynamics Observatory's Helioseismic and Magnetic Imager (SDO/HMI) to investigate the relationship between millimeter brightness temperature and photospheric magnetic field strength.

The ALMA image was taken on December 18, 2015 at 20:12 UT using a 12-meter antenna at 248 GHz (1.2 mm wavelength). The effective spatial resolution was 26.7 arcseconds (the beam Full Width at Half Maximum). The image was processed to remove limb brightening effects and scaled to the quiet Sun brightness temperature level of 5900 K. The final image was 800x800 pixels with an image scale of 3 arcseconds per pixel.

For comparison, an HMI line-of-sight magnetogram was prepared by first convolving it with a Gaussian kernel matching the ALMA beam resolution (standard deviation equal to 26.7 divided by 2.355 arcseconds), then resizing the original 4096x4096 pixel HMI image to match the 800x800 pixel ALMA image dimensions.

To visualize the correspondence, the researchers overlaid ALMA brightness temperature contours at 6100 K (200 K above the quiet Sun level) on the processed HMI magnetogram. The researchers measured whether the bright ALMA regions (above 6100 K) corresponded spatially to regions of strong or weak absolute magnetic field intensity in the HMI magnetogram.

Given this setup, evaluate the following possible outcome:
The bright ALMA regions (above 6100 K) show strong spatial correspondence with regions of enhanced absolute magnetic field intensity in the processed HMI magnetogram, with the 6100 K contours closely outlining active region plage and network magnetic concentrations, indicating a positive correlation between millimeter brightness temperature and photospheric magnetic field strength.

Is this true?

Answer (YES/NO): YES